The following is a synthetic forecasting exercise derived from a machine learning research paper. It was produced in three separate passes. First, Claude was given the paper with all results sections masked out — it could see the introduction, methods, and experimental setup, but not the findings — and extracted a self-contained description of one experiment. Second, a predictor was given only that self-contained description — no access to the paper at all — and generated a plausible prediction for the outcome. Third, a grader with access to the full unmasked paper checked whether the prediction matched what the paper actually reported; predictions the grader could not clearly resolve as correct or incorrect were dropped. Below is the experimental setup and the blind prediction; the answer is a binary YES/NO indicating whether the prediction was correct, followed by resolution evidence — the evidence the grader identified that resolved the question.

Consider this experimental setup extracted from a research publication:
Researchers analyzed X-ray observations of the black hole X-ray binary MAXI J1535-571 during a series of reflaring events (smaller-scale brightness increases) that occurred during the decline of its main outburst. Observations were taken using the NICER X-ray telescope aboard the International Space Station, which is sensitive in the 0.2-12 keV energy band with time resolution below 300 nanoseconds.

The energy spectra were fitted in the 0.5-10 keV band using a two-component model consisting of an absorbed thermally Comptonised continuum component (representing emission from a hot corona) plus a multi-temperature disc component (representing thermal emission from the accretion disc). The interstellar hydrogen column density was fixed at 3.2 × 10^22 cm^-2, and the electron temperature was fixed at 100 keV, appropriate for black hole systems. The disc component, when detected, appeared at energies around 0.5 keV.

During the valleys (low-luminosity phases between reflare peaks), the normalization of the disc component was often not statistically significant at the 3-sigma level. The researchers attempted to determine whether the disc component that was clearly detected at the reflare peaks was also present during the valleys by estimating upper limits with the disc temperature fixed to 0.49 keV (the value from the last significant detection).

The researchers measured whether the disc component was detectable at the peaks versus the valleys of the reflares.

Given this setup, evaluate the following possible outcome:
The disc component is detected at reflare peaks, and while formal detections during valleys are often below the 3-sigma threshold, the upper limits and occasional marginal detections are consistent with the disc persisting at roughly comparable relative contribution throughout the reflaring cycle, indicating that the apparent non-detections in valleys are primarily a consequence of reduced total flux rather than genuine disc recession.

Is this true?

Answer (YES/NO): NO